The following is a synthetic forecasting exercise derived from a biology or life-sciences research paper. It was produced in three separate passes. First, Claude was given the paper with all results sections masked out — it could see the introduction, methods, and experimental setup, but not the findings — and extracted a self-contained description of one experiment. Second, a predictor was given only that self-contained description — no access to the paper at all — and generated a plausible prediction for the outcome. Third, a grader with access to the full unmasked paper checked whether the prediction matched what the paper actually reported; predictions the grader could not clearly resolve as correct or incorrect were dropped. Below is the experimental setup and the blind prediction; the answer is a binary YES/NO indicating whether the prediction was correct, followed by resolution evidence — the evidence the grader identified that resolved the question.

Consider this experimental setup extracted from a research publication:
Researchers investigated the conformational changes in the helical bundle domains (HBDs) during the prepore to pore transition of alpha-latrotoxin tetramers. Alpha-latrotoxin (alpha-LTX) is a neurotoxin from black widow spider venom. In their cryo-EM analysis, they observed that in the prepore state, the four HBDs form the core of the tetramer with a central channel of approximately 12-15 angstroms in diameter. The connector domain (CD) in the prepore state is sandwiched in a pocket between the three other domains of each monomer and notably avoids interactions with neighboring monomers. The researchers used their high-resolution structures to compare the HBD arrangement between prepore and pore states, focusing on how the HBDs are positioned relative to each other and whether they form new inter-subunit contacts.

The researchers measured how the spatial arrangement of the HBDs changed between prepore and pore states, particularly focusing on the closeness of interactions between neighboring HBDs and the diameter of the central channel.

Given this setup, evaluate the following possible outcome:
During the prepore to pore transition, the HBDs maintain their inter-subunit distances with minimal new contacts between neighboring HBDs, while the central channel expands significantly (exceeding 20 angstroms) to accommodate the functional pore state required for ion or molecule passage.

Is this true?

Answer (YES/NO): NO